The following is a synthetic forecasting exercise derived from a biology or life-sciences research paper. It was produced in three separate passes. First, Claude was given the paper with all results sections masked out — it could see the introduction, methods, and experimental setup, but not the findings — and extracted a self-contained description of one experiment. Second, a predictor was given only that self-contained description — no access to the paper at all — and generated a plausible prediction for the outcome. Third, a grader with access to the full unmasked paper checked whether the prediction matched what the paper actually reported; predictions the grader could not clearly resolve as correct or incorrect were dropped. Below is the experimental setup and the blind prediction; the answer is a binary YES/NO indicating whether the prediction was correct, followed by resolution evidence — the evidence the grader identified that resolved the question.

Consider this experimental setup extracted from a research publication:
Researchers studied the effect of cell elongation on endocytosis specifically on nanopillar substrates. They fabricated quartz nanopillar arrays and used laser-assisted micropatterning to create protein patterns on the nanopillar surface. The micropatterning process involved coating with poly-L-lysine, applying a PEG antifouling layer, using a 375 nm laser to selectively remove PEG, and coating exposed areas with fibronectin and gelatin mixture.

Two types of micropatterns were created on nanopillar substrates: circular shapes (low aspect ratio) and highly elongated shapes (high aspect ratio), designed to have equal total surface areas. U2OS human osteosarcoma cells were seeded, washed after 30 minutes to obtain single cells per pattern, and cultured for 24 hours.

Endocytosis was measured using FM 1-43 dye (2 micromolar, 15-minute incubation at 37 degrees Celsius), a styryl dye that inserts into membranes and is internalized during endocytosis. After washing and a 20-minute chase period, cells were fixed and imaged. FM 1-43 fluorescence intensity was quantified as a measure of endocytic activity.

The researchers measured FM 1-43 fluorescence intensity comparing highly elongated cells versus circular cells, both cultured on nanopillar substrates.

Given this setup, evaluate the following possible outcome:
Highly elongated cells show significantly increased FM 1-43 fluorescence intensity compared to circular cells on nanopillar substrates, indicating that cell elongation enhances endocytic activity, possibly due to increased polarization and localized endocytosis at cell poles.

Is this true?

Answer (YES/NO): YES